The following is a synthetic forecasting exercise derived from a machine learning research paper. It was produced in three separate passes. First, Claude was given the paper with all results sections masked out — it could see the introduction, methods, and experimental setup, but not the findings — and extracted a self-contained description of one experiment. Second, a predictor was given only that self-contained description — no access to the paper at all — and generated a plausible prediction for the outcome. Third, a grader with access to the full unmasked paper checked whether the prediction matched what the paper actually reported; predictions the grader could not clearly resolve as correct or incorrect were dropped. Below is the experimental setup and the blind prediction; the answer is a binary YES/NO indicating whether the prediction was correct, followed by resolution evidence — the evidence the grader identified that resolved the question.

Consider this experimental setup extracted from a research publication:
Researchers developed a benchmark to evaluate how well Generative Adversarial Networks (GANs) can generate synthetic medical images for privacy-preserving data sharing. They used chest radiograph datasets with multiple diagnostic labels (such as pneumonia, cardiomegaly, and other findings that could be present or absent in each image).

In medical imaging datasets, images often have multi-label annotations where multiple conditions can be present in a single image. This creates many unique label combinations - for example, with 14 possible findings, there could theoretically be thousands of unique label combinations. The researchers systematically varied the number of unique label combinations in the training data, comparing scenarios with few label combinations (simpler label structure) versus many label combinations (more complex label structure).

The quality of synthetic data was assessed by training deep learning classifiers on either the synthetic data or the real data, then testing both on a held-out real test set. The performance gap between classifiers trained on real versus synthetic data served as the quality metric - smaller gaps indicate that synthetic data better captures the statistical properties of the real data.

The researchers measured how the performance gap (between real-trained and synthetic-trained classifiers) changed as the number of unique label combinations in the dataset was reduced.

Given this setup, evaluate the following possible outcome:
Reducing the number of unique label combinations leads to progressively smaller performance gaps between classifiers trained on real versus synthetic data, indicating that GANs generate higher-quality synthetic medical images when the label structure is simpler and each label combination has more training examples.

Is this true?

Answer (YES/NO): YES